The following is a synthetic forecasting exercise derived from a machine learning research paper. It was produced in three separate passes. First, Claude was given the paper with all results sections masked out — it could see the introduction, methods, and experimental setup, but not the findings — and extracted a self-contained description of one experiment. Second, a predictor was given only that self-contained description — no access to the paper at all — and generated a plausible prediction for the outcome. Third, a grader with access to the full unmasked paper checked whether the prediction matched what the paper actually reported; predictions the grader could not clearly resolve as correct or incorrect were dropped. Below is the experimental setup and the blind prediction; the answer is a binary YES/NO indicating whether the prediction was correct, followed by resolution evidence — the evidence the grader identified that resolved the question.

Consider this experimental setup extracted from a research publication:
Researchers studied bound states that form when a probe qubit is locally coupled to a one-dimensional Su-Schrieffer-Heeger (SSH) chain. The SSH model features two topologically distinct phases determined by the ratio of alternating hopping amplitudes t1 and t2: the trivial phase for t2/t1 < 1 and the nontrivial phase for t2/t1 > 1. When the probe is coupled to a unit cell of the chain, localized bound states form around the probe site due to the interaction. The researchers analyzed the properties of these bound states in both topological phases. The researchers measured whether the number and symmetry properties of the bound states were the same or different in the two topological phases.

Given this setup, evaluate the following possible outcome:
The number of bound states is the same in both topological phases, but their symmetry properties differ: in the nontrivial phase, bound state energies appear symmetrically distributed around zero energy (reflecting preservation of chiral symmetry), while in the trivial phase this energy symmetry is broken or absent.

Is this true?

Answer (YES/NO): NO